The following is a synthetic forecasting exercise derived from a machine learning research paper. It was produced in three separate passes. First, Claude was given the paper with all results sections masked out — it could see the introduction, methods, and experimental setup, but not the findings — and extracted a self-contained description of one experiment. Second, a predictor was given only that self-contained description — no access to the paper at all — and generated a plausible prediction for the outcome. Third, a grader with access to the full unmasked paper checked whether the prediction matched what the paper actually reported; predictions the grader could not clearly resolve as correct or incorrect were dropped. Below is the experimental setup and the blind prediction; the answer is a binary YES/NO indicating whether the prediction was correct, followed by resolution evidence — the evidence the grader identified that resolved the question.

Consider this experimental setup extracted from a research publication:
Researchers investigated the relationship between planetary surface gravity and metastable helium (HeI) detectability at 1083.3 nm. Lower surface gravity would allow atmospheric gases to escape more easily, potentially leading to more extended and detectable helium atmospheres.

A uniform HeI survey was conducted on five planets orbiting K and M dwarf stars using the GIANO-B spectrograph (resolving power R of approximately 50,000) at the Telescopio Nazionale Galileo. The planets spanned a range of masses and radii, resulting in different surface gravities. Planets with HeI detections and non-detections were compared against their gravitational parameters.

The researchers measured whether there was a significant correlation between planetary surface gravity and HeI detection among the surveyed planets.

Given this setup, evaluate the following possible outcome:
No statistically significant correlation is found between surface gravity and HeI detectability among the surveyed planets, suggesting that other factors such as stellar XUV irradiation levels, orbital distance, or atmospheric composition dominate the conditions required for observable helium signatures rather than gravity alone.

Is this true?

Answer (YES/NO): YES